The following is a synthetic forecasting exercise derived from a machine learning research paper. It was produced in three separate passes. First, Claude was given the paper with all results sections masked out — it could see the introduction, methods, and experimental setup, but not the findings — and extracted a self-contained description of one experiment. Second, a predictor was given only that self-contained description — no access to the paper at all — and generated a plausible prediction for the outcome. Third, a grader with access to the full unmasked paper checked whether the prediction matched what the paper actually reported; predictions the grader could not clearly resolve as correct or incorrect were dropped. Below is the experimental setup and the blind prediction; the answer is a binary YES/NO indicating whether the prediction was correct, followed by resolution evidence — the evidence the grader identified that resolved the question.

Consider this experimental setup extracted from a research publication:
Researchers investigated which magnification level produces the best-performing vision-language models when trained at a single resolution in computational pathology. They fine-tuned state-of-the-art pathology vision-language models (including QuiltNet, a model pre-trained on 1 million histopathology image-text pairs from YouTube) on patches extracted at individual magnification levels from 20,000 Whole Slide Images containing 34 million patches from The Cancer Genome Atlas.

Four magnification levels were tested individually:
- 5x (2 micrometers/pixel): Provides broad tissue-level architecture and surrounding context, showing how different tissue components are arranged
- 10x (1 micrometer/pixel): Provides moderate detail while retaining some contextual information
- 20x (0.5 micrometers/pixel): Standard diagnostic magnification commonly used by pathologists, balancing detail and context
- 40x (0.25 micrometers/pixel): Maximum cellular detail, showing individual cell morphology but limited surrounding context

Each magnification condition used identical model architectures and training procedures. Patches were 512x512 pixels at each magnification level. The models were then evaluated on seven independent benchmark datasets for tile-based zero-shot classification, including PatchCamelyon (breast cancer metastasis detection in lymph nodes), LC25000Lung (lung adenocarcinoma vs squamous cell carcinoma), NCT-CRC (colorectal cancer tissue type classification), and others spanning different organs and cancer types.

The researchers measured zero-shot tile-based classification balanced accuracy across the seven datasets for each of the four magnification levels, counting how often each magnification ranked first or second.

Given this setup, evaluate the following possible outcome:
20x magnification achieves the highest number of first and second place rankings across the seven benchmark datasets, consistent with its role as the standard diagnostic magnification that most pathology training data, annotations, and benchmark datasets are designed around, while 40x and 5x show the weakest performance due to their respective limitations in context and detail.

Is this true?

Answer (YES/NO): YES